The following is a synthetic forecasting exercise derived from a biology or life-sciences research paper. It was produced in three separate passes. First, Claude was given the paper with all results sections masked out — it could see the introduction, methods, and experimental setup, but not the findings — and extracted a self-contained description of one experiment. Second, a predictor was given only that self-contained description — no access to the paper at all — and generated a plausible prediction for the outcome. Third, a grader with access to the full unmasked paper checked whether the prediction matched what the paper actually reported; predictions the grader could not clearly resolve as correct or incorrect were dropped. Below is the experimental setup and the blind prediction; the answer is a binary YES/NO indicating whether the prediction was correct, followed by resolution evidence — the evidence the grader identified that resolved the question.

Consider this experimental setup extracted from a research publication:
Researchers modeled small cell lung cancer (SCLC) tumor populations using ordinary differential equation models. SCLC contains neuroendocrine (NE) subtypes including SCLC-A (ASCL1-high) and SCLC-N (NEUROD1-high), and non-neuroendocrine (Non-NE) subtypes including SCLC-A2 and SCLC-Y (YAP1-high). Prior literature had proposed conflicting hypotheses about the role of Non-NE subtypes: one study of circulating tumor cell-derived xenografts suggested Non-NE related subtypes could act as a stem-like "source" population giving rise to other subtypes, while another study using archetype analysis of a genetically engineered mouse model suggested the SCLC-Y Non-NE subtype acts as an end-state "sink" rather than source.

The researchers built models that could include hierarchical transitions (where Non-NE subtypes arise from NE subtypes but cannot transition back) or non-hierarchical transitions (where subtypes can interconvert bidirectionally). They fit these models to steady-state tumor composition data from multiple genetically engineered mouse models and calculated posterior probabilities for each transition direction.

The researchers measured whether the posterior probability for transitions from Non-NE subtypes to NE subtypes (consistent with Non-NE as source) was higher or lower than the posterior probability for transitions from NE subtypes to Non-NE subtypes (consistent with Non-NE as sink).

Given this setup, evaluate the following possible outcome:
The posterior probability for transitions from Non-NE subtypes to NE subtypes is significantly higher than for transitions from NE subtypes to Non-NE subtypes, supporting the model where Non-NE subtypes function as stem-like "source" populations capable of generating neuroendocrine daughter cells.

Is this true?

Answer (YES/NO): NO